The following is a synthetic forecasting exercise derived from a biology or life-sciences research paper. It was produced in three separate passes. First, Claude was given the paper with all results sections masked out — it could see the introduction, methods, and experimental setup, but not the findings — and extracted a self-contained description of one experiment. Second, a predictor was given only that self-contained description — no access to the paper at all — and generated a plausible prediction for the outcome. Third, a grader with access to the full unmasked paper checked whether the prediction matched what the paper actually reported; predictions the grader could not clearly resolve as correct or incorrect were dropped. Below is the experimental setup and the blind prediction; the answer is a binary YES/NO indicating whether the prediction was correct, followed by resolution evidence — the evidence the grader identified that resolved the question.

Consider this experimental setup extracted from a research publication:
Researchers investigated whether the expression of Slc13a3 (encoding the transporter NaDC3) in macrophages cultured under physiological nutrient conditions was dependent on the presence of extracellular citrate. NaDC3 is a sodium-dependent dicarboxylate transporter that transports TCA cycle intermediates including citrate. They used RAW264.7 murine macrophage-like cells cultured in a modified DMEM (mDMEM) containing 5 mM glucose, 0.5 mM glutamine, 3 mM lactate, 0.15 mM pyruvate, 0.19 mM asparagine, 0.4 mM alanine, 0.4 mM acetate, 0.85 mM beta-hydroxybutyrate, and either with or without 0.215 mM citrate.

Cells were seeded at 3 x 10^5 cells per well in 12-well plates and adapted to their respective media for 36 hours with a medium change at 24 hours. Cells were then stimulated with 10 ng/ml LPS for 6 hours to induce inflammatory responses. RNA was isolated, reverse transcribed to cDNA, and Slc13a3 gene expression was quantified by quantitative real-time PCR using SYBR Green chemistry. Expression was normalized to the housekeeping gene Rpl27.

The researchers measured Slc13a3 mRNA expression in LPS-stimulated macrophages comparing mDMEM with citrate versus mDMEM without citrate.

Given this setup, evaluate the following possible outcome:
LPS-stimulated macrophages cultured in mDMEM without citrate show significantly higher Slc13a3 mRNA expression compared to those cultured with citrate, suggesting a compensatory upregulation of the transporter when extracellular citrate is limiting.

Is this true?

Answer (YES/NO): NO